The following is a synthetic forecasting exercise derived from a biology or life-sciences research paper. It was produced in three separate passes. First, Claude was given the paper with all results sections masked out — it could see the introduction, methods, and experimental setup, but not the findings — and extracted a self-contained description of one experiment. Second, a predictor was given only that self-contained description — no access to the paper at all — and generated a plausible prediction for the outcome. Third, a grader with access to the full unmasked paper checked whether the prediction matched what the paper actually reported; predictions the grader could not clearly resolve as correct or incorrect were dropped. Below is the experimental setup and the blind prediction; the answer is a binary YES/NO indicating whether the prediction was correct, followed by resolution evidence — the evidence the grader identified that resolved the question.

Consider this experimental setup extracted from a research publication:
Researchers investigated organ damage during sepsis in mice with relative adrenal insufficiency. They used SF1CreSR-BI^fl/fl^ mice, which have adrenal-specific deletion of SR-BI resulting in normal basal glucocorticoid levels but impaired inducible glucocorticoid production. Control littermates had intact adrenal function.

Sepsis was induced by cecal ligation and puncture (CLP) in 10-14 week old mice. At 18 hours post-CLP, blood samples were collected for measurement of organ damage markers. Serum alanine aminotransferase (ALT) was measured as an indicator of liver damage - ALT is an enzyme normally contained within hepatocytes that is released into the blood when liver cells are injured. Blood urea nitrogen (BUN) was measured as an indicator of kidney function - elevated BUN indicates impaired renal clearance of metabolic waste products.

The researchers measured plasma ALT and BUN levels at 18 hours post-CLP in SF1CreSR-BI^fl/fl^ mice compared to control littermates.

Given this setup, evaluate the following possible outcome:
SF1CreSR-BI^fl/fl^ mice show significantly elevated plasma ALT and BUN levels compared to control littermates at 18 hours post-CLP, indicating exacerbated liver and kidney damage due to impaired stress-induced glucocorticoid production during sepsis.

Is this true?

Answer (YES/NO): NO